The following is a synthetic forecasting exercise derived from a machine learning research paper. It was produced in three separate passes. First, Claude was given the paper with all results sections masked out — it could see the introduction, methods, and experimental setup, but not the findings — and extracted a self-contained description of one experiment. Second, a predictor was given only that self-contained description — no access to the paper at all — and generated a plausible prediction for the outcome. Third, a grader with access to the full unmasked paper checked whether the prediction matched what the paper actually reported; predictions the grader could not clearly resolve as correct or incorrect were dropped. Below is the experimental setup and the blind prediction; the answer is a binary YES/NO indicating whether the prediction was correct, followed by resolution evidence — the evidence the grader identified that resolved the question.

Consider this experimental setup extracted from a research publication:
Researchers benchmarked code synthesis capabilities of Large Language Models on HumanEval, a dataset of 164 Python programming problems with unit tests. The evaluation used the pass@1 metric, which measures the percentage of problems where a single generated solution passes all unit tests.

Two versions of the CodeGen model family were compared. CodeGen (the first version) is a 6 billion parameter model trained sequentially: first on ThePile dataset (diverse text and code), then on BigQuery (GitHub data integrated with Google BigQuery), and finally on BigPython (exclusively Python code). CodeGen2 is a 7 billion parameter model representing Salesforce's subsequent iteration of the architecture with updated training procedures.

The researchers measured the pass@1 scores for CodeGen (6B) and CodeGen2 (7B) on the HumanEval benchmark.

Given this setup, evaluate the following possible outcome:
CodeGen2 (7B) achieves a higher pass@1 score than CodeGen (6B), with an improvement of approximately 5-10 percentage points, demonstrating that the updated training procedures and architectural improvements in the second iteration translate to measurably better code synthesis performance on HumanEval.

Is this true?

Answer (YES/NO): NO